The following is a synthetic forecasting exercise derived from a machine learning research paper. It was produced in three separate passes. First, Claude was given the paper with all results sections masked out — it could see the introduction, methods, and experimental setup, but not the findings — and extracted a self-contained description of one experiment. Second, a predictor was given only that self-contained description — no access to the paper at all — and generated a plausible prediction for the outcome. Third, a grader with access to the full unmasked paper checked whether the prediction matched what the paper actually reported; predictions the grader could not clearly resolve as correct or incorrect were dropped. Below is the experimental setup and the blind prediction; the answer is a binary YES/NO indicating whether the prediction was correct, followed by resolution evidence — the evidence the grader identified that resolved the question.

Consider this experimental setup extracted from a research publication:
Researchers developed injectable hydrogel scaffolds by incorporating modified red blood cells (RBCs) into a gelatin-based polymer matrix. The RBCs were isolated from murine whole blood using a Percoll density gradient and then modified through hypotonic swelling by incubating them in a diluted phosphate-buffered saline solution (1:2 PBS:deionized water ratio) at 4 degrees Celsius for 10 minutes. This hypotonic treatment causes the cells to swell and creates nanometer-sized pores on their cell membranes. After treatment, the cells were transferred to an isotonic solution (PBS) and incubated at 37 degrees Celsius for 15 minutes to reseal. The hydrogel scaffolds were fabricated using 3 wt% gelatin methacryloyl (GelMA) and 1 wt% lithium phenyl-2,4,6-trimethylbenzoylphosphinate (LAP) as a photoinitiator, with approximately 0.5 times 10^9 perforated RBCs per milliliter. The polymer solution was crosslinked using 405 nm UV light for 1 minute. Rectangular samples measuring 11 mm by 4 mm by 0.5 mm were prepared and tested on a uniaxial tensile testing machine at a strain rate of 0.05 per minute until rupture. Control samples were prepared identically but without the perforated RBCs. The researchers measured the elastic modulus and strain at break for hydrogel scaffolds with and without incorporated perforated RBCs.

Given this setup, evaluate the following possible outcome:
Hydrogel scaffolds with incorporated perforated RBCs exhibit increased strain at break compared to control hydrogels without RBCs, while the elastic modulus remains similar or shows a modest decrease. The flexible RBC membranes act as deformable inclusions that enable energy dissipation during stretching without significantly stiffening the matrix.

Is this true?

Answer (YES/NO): NO